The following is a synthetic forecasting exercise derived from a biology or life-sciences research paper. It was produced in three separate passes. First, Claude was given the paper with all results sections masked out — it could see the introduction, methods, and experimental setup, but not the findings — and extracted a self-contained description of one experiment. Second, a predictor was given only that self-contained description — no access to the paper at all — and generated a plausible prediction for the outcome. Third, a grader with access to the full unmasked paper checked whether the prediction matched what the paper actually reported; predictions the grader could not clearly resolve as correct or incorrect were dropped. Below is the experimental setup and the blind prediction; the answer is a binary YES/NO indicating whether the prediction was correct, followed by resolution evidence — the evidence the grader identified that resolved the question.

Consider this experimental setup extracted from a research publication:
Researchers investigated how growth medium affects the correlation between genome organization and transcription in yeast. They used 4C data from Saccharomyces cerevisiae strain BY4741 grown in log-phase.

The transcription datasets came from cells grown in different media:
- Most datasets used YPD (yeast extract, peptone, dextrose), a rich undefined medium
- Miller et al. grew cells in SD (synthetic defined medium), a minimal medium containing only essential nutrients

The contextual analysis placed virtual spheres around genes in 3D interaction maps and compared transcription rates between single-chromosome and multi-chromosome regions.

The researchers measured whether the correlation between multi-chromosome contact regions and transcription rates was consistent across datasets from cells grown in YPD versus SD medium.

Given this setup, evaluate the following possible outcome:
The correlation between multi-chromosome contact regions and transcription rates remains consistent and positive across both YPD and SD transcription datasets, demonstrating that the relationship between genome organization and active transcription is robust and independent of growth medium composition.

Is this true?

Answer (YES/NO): YES